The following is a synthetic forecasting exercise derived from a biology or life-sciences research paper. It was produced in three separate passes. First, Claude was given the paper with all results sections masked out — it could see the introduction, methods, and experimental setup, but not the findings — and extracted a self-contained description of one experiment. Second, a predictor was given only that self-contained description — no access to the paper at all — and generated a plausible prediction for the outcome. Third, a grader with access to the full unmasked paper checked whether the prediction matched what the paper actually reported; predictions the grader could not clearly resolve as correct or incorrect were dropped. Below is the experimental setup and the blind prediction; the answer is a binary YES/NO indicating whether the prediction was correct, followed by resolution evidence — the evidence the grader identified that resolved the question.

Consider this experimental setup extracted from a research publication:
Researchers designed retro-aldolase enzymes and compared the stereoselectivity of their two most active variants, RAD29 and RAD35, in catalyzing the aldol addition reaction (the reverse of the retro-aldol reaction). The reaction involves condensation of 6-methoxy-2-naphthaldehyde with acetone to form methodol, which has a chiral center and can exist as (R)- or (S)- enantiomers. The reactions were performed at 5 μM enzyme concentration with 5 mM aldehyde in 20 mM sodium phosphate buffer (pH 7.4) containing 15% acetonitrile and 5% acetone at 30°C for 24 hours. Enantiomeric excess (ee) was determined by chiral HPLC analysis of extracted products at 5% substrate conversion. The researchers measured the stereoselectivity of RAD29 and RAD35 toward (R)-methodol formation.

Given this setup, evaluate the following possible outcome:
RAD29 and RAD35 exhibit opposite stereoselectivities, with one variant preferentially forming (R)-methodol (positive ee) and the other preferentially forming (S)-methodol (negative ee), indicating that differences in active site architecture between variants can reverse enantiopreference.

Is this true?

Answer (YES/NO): NO